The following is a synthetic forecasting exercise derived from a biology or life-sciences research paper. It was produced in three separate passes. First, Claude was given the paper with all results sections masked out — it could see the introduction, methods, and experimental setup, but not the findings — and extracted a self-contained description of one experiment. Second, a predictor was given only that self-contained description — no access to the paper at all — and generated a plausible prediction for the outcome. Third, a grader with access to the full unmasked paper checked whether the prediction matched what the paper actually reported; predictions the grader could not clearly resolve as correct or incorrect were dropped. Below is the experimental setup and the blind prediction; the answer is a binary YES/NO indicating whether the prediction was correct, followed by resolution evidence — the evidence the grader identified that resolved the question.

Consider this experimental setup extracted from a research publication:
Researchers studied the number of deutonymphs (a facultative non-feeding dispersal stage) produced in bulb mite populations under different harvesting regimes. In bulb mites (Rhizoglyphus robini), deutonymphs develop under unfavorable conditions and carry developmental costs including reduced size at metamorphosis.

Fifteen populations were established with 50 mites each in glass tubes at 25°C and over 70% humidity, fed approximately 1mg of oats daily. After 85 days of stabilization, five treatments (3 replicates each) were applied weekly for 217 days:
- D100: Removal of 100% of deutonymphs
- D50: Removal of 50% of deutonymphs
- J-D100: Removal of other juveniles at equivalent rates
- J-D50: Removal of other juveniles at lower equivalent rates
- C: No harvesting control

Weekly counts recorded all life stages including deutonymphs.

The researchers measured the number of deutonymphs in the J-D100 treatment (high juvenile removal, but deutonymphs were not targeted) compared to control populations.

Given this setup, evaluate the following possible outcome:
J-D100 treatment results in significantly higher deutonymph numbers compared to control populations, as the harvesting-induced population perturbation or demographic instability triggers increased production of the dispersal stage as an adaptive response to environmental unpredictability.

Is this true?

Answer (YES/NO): NO